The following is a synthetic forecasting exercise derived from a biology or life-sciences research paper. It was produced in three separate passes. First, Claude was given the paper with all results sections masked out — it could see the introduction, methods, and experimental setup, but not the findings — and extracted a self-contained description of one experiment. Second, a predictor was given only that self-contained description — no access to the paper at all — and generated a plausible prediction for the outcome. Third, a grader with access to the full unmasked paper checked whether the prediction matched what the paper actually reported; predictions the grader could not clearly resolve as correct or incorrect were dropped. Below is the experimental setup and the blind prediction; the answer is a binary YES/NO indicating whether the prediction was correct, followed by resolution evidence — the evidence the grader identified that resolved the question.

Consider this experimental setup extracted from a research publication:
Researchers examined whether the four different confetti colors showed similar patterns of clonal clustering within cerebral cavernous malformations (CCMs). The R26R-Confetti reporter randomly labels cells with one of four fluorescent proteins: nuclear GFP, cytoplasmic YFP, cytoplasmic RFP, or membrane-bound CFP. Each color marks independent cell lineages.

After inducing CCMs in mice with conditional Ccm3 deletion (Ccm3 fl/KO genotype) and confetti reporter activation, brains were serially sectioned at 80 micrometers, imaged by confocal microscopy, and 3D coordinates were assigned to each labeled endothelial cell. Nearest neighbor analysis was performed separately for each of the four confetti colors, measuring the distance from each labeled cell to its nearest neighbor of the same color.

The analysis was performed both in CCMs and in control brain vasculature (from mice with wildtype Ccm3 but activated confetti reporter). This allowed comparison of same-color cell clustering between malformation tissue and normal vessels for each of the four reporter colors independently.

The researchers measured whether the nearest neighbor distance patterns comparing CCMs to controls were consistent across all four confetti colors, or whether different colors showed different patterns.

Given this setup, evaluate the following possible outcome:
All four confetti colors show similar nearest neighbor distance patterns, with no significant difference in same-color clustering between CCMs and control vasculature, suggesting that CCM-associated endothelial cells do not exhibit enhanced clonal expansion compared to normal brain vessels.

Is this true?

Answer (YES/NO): NO